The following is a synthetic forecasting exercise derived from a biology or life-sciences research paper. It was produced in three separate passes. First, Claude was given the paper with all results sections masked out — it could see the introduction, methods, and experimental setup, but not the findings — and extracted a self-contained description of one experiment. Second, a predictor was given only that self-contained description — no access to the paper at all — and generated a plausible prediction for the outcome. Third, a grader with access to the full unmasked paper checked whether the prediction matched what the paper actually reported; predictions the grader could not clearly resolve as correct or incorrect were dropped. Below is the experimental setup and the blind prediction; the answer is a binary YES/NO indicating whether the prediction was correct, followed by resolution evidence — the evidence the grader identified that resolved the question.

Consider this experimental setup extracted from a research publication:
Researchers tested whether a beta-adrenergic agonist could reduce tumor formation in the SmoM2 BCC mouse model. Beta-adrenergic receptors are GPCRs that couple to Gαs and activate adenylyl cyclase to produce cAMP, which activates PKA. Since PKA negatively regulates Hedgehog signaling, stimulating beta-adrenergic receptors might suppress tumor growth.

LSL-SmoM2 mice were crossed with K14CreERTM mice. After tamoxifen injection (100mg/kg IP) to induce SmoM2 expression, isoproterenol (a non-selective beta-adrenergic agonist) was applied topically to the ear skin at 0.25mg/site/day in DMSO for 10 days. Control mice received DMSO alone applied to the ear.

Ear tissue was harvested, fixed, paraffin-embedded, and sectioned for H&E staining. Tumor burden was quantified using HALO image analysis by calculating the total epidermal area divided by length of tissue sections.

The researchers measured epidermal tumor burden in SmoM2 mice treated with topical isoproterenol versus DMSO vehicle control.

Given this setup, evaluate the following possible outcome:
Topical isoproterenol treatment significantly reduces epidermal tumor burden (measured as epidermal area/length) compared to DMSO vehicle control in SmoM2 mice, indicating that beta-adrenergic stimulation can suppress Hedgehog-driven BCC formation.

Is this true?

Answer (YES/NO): NO